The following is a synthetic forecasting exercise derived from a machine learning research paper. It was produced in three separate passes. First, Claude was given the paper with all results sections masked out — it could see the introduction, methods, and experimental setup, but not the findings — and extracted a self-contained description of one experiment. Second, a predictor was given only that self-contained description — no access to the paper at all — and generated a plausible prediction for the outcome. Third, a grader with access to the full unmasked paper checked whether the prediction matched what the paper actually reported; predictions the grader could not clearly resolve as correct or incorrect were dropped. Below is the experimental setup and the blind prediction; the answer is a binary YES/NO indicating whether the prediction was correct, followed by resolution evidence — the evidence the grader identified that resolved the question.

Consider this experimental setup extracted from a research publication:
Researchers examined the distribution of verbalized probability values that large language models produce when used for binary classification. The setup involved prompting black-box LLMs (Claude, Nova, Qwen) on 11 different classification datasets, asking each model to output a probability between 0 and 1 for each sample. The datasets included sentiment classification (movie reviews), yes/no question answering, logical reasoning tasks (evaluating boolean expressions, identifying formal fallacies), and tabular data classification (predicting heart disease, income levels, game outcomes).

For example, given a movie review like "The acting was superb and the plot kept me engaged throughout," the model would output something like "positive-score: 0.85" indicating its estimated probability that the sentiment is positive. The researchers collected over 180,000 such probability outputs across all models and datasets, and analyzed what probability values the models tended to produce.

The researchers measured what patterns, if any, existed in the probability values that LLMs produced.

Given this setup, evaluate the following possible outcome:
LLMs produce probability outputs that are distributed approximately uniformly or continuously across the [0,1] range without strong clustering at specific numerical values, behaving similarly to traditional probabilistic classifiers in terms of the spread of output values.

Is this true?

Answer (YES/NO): NO